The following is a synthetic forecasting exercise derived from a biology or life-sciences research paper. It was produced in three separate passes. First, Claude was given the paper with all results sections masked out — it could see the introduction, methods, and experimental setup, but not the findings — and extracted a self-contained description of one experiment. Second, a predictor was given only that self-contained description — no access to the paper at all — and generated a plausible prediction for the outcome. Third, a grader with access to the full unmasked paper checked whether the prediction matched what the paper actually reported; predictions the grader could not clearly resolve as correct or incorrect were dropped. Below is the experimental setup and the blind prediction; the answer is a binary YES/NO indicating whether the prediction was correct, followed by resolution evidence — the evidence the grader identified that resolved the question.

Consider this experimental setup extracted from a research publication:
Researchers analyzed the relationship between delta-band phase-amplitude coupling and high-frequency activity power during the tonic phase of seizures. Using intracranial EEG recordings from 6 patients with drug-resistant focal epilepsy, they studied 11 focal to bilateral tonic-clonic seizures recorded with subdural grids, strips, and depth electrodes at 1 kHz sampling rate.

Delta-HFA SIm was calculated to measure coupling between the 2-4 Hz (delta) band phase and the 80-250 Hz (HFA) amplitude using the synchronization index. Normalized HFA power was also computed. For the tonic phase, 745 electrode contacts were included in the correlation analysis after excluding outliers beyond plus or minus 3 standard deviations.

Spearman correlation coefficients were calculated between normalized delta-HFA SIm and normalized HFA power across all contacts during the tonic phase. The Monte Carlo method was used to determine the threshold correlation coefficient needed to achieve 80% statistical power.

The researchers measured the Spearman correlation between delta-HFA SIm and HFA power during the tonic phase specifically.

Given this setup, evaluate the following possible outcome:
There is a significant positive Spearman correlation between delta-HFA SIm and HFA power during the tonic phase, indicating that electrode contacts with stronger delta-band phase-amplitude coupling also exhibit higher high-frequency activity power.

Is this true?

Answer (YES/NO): YES